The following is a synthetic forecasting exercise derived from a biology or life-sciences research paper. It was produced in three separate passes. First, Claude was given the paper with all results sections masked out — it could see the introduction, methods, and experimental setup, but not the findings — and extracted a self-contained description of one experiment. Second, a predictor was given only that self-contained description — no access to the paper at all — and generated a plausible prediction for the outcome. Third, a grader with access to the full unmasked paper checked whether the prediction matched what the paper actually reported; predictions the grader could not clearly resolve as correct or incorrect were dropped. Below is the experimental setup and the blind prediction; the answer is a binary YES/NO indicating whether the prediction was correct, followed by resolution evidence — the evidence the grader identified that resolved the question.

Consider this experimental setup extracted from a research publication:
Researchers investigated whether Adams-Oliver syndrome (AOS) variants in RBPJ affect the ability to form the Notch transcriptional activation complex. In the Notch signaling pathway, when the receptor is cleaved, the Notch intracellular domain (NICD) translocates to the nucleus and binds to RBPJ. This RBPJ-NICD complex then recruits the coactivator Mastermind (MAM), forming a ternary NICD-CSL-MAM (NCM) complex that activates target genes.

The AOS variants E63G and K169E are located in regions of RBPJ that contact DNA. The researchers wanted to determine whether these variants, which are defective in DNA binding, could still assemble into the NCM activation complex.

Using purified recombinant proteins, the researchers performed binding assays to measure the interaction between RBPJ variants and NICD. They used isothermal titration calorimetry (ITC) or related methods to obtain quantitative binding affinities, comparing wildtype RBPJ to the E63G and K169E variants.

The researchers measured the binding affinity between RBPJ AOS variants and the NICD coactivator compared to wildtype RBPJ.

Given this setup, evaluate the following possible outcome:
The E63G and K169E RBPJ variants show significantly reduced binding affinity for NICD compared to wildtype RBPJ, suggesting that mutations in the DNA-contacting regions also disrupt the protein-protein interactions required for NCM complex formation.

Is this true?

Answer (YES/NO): NO